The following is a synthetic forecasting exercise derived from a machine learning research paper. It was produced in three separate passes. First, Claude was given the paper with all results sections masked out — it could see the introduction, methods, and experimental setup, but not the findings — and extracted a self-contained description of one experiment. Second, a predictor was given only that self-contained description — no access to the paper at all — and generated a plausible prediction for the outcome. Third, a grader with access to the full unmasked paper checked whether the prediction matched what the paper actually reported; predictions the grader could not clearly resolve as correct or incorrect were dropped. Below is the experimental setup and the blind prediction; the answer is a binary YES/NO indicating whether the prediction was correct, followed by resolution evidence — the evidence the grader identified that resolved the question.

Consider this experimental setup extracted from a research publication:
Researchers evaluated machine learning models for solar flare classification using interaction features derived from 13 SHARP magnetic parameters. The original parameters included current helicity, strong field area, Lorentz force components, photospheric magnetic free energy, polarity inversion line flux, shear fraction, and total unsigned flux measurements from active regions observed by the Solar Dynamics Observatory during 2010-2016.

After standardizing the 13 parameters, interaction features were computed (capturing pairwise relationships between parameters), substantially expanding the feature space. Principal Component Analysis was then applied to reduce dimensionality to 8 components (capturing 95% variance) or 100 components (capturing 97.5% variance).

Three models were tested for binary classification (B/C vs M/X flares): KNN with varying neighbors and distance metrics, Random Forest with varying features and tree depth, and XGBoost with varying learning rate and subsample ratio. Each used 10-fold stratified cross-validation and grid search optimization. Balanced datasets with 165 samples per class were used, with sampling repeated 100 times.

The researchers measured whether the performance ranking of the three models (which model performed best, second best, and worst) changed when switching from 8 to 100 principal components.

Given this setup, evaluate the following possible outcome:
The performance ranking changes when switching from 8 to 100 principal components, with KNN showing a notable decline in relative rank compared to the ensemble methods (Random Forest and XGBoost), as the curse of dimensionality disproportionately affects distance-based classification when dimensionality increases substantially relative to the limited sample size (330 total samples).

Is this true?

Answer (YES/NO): YES